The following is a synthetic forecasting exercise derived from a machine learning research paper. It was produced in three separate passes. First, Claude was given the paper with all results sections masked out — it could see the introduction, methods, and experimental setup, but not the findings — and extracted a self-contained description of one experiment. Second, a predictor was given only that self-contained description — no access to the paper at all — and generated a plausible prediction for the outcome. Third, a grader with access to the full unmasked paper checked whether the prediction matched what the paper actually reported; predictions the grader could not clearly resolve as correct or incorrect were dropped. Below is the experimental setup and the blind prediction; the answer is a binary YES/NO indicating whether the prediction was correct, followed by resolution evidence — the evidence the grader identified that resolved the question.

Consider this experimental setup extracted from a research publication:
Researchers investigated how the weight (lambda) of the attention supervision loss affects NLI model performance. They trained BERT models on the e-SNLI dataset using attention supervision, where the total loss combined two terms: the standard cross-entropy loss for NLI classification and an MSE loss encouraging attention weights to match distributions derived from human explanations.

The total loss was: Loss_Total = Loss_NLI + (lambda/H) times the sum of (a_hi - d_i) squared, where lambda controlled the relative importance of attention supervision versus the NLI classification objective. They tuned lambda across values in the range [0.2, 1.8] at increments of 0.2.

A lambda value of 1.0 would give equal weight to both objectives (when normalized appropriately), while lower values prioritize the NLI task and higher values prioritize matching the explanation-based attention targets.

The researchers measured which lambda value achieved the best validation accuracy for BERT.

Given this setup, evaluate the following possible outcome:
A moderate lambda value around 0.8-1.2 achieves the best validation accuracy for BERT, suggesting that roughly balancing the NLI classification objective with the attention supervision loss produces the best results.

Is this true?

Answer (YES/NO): YES